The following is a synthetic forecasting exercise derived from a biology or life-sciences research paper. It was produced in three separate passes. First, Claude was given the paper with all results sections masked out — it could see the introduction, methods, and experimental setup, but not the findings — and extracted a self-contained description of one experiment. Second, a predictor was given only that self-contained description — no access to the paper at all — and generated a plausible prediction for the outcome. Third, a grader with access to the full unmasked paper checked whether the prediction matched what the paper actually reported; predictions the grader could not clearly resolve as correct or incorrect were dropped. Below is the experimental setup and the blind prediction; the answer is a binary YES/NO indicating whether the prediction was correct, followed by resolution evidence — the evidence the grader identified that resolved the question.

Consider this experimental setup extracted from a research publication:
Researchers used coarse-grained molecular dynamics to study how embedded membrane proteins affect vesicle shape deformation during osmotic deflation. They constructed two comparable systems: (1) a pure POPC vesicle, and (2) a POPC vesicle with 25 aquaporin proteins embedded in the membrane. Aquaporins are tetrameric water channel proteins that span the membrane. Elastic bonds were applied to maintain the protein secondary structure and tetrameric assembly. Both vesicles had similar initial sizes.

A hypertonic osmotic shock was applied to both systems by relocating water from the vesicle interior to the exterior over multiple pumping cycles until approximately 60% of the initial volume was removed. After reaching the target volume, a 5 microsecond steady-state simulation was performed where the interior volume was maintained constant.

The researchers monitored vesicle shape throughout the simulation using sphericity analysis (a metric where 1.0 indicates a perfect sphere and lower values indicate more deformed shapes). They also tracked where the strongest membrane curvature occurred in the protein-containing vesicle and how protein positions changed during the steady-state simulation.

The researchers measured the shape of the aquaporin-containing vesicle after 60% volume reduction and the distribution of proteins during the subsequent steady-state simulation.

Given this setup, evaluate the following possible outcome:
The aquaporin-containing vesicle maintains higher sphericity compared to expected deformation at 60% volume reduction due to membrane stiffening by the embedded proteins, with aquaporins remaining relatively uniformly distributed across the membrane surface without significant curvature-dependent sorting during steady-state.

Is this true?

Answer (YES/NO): NO